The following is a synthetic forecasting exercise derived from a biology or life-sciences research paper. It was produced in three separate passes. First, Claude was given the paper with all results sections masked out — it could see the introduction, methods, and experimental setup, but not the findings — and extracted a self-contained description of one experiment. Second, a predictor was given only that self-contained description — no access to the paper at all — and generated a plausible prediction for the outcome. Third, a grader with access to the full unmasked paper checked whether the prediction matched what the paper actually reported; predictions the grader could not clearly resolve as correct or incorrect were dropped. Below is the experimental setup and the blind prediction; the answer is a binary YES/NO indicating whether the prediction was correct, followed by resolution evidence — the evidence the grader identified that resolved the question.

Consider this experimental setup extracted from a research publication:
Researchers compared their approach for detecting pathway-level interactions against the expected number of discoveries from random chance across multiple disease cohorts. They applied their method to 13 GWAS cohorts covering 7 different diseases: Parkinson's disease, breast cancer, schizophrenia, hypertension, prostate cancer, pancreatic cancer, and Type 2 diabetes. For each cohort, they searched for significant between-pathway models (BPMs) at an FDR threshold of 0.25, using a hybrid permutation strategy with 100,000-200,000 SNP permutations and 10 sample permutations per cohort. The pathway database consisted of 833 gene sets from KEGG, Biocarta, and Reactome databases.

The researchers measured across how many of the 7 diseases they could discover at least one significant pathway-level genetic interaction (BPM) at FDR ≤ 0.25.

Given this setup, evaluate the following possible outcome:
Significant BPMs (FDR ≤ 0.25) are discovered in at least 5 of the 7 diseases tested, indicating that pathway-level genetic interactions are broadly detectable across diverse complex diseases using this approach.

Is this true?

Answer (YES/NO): YES